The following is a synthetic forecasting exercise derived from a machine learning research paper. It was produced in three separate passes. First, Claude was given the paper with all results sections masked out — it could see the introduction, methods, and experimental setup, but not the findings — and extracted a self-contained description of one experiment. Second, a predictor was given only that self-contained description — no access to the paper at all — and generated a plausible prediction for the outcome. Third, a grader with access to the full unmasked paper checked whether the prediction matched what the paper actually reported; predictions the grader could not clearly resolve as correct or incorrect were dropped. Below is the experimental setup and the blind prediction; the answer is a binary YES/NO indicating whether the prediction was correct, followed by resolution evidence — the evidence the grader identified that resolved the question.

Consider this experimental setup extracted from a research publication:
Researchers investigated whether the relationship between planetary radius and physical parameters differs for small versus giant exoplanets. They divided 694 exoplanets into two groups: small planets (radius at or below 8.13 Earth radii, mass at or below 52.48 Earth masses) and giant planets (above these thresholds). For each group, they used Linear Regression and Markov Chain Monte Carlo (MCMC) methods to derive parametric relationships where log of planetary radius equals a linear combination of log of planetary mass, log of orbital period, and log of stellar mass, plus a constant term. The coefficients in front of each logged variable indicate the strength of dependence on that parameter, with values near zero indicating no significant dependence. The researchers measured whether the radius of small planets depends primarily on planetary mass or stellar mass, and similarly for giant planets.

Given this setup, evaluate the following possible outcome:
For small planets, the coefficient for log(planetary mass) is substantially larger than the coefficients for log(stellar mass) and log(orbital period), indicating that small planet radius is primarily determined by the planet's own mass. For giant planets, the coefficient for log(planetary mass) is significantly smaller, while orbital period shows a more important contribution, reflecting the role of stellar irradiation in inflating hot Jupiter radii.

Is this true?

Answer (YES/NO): NO